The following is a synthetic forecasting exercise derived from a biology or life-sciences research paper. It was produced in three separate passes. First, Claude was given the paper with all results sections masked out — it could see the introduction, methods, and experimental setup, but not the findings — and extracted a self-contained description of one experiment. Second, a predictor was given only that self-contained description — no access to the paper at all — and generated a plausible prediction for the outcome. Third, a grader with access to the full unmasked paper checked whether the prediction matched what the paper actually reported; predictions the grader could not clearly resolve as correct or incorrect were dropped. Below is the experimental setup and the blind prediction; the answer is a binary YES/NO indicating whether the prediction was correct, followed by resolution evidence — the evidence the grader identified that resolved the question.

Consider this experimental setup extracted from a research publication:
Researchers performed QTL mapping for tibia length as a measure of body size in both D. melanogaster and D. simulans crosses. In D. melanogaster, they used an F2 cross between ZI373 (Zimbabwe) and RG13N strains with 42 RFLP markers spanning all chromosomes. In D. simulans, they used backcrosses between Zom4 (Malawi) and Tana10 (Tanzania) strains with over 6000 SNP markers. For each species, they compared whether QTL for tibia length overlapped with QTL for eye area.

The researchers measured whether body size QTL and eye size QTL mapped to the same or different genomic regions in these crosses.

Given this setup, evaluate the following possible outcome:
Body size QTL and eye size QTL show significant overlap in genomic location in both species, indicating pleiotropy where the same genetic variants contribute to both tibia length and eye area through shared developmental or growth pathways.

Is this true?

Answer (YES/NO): NO